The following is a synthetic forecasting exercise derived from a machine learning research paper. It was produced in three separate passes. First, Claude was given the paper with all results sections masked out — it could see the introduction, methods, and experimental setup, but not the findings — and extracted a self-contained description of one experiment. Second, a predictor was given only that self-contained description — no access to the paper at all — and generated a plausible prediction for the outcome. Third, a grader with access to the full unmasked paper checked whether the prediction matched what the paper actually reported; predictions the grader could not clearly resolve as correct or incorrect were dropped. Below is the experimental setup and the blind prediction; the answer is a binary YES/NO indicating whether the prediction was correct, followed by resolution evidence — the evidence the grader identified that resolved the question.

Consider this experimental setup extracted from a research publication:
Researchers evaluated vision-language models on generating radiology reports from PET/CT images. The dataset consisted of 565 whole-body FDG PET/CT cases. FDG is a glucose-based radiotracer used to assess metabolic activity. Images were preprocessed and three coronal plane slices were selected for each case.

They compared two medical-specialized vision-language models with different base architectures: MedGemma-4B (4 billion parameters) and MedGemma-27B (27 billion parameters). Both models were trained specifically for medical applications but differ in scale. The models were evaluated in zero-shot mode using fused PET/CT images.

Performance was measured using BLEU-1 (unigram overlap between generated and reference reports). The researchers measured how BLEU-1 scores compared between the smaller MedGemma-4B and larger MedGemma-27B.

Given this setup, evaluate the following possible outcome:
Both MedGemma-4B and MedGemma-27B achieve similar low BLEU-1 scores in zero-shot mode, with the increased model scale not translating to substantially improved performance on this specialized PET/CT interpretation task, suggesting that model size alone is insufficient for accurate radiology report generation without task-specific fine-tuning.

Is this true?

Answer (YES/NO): NO